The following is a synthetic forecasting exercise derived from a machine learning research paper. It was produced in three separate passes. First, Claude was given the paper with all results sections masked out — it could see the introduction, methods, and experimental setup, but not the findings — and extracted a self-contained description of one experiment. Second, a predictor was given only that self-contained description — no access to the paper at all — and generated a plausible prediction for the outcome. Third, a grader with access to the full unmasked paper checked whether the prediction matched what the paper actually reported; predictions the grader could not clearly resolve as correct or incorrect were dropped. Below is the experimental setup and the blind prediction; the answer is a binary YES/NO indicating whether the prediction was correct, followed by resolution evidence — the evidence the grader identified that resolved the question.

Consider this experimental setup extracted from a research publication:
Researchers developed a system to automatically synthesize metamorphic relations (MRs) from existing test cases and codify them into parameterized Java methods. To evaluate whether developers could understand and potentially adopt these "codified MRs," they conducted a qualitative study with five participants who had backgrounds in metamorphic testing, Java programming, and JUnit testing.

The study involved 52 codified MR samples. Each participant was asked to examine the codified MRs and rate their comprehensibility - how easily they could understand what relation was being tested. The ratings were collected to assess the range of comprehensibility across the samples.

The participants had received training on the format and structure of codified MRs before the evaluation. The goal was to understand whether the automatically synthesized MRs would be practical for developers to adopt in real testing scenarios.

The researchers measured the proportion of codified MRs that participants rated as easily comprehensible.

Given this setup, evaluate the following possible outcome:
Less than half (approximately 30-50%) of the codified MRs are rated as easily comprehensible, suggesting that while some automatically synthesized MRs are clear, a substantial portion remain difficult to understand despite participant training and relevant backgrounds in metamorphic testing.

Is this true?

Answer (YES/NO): NO